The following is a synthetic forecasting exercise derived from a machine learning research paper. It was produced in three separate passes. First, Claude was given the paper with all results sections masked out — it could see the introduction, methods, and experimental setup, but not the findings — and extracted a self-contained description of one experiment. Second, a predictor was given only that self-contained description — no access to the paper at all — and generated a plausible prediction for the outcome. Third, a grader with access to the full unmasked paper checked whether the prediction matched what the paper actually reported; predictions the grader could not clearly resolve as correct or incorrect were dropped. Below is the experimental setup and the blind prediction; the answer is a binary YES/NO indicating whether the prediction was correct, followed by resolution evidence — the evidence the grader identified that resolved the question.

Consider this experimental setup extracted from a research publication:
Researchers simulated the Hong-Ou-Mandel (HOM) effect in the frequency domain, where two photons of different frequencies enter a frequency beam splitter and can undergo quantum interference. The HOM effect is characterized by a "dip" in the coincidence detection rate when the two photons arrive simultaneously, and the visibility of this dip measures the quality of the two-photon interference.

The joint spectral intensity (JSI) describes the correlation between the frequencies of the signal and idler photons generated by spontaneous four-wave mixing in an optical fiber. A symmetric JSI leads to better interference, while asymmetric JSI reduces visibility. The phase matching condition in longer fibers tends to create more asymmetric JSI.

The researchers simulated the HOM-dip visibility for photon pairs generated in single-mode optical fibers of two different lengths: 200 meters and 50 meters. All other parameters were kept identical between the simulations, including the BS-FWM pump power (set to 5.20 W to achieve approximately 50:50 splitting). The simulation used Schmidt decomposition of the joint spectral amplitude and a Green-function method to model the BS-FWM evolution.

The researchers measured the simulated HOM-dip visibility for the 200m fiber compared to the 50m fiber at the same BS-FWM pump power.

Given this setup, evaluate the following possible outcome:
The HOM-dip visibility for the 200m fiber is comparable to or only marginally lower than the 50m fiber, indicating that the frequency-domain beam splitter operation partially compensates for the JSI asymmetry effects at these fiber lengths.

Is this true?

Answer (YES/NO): NO